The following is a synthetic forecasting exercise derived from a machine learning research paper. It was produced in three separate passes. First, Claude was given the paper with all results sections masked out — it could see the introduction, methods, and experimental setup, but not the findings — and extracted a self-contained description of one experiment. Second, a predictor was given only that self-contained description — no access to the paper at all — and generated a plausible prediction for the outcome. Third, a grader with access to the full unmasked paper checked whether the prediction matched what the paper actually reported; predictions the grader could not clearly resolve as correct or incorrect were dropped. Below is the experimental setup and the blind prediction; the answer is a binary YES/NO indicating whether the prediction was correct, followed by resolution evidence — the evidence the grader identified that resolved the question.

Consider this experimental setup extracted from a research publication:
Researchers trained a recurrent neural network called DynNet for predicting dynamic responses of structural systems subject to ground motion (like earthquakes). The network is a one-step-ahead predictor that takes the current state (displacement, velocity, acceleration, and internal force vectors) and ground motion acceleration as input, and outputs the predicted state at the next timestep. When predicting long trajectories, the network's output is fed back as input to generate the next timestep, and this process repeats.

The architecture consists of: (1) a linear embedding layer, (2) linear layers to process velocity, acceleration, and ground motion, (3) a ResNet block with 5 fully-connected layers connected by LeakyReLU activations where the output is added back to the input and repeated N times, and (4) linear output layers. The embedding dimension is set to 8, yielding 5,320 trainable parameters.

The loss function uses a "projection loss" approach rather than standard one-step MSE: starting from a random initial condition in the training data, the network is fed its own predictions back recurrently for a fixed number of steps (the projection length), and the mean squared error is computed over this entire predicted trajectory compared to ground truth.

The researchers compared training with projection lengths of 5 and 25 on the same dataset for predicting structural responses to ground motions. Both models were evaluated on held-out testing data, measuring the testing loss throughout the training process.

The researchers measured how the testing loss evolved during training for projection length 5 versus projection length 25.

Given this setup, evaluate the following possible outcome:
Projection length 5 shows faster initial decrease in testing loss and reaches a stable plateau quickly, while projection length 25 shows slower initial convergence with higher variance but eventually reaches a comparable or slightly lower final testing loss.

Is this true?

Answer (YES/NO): NO